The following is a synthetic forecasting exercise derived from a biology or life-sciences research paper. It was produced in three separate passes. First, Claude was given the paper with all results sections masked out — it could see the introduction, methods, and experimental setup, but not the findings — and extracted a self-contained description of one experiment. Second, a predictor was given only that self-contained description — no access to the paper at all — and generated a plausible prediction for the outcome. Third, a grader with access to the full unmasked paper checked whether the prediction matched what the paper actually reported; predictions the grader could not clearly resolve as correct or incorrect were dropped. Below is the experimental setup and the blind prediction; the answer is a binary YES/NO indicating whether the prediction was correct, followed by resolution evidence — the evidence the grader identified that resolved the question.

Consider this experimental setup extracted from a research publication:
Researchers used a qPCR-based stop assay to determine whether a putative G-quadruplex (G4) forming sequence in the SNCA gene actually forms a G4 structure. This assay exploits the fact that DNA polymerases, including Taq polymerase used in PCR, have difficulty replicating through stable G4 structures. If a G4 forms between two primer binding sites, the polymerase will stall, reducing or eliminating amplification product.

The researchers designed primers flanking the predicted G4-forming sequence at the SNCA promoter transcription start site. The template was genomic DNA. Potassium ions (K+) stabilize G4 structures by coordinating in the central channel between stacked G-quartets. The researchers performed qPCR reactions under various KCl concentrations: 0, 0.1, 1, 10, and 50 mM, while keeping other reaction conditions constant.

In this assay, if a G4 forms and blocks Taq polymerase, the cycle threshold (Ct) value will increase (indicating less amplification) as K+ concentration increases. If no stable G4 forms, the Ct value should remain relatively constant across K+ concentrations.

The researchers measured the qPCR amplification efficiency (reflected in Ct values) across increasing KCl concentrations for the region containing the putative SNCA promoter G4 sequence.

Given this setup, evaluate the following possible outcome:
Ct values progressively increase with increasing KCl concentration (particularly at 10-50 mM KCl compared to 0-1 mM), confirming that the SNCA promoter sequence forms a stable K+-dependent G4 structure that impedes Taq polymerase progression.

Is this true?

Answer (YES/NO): NO